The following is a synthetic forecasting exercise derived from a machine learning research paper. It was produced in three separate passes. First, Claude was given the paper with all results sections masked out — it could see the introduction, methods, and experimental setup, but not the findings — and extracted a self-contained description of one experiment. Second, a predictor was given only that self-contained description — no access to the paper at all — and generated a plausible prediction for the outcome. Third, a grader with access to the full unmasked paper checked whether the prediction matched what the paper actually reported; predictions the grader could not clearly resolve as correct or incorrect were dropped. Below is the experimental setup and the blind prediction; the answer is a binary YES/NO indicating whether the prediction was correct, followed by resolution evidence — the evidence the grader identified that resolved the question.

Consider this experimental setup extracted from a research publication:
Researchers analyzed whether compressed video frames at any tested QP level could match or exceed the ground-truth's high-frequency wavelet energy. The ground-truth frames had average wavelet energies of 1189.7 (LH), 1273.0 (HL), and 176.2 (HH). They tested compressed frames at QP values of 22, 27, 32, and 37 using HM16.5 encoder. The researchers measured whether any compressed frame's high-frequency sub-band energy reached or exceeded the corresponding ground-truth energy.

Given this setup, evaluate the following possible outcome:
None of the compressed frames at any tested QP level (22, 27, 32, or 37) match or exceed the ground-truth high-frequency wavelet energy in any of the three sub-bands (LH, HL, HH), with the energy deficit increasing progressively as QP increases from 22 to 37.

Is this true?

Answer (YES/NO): YES